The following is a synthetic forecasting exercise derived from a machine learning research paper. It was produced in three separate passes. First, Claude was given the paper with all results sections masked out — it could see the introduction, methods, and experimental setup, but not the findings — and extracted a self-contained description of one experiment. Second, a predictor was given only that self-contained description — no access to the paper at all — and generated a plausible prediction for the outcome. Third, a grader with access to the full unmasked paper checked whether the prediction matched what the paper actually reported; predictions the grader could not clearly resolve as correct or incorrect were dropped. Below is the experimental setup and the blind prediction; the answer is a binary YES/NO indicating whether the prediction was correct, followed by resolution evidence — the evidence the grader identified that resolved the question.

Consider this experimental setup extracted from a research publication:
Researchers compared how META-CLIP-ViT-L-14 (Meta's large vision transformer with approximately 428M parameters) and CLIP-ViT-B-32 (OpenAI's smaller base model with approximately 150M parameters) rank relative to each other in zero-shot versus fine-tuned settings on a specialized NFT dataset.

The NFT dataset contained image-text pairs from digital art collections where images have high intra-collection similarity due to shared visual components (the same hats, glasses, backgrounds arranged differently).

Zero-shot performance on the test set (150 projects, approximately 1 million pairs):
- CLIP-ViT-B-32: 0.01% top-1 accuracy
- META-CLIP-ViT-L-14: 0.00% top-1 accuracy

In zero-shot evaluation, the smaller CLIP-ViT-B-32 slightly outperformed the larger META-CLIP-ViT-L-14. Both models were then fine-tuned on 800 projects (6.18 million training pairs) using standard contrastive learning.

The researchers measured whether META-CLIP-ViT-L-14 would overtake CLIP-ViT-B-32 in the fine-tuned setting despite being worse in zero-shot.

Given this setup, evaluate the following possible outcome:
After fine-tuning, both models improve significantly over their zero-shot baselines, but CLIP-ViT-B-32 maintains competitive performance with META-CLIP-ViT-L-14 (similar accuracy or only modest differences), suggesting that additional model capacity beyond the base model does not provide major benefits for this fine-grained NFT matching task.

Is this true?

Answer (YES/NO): NO